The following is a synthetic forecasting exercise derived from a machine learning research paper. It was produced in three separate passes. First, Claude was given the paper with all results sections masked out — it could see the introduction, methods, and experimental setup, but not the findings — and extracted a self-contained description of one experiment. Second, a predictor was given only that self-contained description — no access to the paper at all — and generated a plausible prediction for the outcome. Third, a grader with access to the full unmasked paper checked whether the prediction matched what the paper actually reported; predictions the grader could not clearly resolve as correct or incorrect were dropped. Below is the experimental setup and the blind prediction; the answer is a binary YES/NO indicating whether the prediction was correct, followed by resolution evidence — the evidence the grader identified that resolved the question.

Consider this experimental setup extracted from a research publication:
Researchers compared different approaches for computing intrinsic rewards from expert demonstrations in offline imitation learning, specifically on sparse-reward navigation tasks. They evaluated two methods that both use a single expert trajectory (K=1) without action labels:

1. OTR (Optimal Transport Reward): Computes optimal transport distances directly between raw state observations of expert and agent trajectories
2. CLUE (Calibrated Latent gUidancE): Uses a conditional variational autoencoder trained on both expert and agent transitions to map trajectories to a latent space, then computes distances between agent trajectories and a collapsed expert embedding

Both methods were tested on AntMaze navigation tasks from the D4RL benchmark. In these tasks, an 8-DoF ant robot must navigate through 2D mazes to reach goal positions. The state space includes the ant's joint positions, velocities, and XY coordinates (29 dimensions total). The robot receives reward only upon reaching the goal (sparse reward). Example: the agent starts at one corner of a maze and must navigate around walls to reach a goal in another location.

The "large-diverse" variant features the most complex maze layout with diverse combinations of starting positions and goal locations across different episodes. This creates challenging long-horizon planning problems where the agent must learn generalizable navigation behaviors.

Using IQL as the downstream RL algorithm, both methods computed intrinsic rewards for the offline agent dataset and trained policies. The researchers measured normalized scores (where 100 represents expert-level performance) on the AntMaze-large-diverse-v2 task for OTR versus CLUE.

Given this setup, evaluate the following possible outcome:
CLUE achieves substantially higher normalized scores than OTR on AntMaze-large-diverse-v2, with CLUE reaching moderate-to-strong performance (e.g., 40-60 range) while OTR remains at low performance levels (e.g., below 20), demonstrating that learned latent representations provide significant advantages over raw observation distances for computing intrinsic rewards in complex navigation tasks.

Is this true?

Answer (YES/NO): NO